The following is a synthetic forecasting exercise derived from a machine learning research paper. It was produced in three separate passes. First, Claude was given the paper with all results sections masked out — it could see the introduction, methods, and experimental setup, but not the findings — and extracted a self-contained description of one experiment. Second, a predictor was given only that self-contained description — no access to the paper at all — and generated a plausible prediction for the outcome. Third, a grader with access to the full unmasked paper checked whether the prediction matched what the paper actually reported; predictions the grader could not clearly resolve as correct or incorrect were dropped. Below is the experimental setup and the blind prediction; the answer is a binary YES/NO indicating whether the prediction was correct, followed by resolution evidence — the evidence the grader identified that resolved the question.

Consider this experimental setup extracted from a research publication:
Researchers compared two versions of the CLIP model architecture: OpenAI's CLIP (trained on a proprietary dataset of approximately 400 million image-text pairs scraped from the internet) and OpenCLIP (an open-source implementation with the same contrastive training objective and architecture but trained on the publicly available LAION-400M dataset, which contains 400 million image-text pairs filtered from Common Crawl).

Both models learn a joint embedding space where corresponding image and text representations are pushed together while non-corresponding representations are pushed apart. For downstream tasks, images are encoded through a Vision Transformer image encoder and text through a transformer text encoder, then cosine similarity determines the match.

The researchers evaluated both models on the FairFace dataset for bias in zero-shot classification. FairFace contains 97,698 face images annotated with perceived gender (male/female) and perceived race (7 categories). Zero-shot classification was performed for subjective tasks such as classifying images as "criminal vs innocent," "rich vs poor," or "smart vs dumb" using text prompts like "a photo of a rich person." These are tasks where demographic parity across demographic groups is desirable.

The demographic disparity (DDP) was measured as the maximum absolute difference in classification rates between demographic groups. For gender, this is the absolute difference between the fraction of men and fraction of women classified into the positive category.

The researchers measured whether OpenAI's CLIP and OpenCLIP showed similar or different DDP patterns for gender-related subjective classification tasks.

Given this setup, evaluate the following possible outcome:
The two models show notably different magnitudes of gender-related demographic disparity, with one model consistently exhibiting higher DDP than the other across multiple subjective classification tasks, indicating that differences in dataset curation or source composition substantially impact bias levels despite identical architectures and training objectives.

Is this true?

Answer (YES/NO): YES